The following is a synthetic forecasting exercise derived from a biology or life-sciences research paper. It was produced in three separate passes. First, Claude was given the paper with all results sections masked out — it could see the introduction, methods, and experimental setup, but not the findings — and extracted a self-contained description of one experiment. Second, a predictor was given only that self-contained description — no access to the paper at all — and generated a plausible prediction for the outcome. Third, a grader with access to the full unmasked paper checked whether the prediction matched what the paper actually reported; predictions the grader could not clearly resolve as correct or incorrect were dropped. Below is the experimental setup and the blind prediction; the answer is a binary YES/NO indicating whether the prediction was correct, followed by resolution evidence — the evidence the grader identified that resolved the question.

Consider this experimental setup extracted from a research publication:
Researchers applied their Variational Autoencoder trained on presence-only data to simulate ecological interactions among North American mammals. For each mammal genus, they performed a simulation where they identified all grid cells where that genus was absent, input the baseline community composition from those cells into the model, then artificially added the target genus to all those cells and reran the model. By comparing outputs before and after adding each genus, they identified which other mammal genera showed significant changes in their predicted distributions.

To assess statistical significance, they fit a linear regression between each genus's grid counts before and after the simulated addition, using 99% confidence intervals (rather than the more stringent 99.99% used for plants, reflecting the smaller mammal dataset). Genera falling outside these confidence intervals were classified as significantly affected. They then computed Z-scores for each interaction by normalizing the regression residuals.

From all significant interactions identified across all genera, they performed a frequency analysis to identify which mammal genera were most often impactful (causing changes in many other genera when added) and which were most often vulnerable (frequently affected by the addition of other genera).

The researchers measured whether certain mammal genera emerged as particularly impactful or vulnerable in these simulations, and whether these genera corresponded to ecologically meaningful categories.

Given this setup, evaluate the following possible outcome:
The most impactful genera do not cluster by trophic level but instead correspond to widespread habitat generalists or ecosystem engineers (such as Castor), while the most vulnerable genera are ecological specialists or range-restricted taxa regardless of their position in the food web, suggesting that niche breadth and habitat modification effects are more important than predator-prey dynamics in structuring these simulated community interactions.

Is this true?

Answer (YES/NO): NO